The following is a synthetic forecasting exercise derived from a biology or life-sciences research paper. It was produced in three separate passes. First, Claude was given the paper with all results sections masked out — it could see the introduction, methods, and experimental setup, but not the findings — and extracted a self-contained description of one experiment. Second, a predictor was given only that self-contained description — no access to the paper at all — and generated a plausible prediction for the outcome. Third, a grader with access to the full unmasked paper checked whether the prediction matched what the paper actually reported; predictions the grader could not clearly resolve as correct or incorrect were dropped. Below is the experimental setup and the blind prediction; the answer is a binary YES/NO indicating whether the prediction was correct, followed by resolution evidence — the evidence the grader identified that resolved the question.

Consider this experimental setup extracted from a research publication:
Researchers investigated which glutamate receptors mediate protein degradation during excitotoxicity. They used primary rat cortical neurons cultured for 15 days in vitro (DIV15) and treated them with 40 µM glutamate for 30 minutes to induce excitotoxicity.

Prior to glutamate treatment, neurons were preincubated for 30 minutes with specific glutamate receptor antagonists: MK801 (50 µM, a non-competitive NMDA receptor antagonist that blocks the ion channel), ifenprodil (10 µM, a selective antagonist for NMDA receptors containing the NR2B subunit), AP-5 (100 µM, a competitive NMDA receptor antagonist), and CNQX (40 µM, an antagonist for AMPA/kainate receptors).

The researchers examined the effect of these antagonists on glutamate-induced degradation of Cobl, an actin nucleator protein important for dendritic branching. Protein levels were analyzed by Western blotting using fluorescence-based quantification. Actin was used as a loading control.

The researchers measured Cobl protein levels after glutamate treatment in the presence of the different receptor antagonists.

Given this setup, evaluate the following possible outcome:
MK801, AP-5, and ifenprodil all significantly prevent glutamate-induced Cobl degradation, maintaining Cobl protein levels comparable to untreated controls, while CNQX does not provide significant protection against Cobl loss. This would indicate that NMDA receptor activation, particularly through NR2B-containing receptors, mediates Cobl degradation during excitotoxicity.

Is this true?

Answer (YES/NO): YES